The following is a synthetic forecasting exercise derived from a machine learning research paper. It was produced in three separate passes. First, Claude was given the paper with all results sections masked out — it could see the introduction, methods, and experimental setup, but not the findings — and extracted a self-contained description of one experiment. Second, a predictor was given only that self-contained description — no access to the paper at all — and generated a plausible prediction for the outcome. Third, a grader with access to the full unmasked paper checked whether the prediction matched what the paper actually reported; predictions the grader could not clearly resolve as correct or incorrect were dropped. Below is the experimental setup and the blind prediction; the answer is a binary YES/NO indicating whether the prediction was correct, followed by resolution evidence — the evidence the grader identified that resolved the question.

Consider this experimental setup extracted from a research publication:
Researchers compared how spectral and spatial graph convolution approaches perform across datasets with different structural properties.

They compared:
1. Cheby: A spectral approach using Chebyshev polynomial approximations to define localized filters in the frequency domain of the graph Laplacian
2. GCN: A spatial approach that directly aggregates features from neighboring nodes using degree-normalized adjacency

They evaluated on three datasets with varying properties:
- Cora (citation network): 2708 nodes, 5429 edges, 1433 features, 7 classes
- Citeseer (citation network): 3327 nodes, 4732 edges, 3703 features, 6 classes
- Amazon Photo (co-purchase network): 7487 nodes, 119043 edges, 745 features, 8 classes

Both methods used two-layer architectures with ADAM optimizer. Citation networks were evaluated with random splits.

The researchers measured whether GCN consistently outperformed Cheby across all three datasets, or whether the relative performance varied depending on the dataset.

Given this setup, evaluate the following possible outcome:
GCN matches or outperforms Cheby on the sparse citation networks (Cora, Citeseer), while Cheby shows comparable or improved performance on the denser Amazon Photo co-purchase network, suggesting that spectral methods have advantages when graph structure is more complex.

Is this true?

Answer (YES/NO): YES